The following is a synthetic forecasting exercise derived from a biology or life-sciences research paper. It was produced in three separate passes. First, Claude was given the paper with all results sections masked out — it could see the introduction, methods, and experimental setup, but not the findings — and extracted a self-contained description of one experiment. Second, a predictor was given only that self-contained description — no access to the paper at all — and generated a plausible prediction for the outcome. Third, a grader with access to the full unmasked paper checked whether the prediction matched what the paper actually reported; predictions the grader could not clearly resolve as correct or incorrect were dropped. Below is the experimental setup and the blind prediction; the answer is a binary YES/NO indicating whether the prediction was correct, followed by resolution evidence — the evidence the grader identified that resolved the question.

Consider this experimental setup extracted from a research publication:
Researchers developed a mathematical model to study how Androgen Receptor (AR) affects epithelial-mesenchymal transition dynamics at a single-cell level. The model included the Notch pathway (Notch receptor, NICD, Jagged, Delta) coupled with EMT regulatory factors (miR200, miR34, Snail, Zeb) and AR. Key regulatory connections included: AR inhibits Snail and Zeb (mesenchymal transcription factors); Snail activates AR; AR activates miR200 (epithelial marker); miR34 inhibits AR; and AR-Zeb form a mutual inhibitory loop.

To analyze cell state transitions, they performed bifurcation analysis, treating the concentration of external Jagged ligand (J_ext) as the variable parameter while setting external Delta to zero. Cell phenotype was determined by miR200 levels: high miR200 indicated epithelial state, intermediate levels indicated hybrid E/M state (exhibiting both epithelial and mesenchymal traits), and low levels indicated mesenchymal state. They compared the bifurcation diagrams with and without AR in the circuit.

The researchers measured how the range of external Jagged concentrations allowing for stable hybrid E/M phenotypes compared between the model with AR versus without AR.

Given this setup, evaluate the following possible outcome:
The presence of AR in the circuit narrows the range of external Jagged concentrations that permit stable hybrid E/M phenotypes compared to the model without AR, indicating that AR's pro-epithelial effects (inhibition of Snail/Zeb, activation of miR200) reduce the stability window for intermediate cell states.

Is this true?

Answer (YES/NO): NO